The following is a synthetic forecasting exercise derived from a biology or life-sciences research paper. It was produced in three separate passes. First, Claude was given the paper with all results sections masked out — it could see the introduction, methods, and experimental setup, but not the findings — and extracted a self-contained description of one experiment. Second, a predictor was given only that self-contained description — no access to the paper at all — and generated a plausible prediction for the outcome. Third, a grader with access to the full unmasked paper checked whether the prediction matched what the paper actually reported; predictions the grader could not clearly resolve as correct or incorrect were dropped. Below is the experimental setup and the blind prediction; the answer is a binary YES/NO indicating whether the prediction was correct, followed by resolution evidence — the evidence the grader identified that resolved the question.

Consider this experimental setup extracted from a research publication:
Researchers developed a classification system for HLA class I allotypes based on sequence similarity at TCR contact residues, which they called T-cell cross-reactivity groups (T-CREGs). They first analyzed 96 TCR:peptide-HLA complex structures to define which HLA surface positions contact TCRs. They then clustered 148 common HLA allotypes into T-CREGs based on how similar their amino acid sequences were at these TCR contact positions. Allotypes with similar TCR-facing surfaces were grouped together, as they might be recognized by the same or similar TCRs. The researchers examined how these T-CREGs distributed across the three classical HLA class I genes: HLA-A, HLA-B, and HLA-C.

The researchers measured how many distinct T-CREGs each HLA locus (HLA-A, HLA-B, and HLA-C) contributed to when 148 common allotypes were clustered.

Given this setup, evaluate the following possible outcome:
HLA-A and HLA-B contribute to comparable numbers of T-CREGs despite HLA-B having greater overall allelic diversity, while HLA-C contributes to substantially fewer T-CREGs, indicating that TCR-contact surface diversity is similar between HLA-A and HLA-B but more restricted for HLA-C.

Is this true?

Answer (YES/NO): NO